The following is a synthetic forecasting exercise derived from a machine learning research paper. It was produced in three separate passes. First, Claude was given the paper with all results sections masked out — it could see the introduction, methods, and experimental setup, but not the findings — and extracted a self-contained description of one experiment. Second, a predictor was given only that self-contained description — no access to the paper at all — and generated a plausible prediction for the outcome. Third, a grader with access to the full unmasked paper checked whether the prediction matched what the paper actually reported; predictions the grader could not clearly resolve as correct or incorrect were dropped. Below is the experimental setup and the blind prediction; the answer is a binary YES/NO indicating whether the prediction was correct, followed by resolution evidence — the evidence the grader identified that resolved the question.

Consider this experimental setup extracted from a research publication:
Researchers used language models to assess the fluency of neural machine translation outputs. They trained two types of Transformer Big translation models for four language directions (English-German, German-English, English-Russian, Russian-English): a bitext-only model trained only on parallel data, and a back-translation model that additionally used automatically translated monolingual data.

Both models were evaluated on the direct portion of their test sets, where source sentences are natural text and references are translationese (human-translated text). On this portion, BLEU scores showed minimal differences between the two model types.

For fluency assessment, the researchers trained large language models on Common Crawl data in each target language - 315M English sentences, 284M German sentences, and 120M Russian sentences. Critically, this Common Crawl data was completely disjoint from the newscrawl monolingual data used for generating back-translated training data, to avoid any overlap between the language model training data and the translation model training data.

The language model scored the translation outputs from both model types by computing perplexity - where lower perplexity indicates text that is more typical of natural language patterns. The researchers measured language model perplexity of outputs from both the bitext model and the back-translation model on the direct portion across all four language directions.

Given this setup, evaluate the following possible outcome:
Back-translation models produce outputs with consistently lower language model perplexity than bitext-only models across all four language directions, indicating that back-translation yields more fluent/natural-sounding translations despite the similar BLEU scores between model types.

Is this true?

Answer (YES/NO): YES